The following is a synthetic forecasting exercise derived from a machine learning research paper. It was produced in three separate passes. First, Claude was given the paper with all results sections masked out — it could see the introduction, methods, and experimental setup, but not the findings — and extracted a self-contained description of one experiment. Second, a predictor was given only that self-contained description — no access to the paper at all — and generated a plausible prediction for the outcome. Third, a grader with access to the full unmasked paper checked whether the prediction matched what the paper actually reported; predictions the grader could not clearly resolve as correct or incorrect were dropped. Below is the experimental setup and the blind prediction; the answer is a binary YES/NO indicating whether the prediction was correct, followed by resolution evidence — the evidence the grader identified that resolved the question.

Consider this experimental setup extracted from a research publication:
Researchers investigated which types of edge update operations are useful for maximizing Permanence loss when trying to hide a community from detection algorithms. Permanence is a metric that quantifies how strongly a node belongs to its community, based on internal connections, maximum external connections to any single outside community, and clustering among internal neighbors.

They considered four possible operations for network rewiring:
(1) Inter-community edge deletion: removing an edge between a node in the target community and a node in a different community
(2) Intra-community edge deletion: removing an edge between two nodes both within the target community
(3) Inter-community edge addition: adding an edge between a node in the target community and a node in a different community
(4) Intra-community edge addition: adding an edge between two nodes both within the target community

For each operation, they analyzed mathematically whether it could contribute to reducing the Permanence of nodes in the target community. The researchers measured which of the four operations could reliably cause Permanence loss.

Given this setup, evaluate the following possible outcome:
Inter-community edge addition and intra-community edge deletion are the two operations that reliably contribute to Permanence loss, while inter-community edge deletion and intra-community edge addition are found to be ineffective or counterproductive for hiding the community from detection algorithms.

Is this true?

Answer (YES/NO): YES